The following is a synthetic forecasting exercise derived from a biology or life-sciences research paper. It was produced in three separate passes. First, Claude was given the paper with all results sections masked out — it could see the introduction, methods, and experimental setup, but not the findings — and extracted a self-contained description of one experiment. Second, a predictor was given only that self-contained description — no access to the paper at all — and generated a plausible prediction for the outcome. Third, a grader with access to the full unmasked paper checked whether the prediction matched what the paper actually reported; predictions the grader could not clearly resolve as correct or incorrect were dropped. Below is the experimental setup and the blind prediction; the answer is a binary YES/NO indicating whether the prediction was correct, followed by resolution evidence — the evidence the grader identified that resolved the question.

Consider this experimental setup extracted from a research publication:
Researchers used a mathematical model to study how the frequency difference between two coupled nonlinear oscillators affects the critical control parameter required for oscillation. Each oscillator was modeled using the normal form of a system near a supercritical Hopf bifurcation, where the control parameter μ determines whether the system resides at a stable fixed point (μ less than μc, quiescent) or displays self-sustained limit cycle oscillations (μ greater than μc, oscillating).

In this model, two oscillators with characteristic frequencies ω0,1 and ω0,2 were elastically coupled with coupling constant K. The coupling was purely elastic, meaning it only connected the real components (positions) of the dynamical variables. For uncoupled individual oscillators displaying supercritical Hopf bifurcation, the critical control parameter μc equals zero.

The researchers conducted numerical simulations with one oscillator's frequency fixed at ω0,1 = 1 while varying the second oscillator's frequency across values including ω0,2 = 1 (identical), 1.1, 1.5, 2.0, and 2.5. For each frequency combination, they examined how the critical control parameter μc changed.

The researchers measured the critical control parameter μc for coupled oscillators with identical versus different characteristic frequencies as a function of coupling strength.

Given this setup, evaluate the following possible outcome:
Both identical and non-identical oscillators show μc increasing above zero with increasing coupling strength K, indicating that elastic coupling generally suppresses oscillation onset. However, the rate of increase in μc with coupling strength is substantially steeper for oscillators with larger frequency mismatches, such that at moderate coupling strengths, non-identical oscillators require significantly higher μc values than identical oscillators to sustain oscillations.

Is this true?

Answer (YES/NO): NO